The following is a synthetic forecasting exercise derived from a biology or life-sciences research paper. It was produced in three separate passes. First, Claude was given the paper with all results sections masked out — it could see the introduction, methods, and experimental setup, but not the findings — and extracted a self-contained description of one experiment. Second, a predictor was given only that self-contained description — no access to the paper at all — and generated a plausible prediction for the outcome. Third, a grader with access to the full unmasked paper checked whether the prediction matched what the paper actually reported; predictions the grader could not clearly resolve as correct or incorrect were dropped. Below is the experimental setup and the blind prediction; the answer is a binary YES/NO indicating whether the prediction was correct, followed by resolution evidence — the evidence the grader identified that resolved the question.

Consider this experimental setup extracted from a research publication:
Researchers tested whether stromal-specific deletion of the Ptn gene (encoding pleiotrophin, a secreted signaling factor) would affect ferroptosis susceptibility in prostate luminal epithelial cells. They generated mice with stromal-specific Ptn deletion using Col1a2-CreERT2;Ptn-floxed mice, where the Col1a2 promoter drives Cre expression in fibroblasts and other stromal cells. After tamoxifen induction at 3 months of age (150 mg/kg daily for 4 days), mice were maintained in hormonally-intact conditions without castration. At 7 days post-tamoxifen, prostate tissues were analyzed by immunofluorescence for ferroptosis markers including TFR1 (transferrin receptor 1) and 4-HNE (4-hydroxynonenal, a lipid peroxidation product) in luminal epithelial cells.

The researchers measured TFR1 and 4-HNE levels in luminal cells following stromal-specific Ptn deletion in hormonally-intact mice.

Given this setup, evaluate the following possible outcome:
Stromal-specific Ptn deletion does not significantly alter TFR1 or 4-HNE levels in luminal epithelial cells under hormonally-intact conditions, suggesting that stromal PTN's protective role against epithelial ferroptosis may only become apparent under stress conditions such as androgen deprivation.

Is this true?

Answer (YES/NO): YES